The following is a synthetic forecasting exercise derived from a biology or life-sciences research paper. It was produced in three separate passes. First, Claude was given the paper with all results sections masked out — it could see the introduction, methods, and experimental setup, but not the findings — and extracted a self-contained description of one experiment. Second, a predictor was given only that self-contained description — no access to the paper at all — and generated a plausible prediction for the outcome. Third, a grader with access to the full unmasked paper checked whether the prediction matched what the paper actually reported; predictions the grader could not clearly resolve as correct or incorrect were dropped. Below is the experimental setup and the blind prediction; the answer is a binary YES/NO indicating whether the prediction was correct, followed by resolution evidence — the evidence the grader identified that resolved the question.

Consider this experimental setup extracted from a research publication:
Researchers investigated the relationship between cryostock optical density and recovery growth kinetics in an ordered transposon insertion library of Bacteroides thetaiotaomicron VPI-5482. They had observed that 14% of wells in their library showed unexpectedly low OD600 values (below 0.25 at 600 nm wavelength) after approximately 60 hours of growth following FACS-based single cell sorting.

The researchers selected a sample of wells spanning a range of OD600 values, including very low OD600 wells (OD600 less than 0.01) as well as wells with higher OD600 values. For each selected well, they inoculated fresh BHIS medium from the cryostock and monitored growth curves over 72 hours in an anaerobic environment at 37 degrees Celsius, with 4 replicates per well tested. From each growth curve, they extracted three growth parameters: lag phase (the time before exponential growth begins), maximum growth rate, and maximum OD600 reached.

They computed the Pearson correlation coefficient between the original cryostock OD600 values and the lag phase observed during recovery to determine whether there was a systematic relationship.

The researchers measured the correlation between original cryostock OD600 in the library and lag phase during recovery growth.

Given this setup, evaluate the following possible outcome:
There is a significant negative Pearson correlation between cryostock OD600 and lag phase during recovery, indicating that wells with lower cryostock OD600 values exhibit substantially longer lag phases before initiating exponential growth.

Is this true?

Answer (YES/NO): YES